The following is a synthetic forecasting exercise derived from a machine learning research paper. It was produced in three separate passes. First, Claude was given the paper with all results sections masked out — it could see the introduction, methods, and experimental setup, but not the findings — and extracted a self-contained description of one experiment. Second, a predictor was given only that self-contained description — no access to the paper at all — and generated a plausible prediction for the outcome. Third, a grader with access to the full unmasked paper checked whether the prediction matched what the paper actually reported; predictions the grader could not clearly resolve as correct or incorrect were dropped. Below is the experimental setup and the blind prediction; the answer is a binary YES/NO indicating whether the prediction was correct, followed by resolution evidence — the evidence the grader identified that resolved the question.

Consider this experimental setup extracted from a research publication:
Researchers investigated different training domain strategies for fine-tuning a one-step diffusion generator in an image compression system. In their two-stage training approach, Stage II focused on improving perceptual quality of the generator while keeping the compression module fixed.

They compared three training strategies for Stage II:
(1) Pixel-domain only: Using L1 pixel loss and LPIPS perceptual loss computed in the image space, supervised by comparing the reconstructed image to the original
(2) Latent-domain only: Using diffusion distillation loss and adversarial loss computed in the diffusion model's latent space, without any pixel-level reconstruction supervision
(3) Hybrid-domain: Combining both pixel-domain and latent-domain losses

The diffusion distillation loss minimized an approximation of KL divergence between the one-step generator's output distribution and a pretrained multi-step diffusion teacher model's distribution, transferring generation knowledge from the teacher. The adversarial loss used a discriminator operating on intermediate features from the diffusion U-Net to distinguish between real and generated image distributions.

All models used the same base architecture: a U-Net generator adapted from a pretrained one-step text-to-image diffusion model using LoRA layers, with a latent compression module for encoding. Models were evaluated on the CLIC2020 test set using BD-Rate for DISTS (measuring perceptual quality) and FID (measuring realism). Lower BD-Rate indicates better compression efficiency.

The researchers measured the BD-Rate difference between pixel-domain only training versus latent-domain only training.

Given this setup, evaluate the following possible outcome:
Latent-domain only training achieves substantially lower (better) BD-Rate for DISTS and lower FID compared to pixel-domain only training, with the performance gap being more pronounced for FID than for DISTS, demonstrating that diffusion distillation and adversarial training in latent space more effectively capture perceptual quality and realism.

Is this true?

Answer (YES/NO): NO